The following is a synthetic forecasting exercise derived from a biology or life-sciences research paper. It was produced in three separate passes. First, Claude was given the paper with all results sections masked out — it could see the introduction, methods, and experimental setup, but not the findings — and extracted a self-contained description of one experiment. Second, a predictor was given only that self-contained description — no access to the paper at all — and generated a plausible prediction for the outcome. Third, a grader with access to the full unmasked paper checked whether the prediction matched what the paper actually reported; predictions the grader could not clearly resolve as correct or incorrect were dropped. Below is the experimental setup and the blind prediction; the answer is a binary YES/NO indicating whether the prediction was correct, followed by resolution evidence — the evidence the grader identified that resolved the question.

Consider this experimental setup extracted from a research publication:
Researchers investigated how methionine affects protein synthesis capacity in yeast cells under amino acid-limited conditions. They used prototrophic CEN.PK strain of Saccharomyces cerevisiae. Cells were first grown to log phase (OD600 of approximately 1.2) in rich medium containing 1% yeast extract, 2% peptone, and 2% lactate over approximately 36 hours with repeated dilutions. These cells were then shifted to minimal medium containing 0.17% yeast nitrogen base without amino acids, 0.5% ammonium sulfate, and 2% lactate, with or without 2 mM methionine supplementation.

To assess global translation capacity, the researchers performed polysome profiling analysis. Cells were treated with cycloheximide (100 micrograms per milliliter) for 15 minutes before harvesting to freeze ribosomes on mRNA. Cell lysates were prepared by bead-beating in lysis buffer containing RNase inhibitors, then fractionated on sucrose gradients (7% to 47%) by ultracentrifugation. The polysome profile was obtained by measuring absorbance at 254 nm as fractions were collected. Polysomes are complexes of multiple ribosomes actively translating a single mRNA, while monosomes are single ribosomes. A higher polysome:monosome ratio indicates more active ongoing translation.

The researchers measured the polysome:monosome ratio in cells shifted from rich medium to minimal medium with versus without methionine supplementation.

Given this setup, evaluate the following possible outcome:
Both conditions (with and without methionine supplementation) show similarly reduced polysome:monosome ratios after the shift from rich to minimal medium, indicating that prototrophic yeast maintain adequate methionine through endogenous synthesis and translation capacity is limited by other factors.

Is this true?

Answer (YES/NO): NO